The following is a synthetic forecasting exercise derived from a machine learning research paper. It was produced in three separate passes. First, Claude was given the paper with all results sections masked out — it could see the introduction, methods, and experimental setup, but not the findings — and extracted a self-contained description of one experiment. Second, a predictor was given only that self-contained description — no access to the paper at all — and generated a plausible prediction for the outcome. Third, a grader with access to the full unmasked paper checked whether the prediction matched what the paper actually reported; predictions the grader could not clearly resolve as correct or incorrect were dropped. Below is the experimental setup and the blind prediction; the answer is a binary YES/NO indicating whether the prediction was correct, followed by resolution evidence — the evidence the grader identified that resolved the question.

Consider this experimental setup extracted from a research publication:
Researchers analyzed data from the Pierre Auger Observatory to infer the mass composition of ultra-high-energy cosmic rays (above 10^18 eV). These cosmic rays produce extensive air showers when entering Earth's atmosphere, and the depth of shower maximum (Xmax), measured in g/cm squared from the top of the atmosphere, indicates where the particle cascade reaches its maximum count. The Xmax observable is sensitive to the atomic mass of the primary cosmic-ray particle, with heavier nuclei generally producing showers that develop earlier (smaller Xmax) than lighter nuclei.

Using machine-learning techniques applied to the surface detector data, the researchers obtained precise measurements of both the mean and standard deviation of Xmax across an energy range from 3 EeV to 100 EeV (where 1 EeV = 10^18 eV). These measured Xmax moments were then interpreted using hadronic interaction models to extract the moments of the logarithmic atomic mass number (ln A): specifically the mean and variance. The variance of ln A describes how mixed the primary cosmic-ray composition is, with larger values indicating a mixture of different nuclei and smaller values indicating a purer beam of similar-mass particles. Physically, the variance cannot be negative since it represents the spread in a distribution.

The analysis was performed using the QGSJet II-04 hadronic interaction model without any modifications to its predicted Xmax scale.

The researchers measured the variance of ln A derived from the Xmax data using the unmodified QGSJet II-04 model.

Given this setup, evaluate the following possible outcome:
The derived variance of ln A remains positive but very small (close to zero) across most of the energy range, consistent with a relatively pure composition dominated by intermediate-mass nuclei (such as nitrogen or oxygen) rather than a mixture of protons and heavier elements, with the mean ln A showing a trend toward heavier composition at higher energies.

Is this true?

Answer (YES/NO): NO